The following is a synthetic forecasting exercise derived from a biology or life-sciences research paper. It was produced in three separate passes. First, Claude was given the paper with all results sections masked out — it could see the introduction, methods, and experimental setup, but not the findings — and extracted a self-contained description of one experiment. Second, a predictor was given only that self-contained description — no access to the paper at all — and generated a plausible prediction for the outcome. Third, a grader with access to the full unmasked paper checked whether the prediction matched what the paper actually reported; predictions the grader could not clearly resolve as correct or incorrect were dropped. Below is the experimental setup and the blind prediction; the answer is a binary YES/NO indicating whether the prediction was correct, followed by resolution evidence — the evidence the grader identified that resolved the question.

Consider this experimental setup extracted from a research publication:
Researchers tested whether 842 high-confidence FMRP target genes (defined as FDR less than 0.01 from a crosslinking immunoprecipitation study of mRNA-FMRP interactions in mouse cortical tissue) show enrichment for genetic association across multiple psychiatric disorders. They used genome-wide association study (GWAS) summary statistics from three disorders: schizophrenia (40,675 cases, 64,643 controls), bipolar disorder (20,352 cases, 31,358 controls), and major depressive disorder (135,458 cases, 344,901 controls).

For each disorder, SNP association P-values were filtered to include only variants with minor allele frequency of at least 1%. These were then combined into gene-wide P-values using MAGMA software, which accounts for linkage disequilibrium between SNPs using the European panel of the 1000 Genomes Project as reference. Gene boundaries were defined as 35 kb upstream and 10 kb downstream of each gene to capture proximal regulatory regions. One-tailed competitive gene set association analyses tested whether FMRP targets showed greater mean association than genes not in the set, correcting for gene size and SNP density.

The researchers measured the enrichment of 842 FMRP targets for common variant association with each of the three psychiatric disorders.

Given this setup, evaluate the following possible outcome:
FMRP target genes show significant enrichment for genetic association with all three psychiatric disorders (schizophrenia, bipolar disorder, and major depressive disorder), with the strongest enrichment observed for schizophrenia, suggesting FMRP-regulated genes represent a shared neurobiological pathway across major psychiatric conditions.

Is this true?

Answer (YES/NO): NO